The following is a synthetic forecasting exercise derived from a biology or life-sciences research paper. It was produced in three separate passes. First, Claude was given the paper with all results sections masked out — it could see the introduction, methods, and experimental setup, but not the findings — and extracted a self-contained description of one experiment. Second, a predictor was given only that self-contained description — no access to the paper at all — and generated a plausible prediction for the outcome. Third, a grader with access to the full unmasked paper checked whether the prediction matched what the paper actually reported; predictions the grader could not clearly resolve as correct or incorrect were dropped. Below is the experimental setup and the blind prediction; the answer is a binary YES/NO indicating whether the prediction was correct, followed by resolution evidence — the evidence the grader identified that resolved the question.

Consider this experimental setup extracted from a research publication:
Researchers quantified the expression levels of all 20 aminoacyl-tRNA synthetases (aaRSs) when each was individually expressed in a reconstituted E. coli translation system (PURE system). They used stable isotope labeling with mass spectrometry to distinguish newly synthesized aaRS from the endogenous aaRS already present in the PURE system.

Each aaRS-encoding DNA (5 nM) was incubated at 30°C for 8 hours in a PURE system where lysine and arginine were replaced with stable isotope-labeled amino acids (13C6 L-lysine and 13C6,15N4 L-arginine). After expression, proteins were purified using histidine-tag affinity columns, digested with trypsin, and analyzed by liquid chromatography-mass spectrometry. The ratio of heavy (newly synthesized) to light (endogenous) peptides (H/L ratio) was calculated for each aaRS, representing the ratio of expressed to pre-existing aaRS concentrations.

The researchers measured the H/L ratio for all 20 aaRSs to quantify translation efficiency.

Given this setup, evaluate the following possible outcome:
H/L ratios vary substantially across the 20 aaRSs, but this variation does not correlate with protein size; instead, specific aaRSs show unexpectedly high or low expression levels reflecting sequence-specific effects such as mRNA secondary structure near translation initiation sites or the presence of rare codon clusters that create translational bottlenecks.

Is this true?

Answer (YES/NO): YES